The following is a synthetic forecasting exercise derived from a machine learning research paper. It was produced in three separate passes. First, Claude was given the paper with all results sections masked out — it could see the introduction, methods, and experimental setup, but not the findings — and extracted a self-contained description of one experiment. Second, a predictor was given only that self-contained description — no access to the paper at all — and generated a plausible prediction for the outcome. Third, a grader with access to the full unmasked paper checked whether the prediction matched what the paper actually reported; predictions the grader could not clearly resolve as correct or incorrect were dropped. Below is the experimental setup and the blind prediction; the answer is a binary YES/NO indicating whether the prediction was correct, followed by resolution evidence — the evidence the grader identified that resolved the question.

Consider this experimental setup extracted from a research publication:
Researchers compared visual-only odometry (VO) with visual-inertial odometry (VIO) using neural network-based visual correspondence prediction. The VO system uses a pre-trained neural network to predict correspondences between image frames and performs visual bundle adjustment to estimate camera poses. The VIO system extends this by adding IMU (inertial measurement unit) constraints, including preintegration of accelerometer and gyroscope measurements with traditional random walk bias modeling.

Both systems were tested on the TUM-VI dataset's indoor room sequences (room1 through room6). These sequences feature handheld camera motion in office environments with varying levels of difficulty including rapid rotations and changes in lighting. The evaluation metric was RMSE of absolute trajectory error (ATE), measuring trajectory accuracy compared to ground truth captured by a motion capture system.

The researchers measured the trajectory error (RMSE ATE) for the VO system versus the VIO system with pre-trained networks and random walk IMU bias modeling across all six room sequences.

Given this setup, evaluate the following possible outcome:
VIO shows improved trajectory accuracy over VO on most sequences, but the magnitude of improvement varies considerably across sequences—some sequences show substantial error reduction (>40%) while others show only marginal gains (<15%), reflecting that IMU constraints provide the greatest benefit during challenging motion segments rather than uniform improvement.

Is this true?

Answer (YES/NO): NO